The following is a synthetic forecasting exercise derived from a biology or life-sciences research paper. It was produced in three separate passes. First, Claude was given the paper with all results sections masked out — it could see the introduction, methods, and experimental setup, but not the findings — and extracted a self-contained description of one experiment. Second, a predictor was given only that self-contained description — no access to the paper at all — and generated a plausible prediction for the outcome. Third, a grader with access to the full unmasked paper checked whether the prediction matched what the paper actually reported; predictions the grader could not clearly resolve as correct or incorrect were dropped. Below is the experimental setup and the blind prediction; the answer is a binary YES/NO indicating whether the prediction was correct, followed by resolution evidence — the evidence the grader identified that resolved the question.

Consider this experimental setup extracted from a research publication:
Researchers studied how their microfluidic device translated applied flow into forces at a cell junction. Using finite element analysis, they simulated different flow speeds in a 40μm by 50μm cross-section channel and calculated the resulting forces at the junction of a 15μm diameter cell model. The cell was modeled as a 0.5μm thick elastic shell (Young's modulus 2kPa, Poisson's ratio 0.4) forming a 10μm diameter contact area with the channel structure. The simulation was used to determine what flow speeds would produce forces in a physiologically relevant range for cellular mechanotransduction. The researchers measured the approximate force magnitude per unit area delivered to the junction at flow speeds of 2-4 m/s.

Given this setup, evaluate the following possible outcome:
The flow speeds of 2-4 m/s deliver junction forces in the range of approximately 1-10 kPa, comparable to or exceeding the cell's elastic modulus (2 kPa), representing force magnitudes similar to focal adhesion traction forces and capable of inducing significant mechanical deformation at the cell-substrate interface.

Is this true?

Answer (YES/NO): NO